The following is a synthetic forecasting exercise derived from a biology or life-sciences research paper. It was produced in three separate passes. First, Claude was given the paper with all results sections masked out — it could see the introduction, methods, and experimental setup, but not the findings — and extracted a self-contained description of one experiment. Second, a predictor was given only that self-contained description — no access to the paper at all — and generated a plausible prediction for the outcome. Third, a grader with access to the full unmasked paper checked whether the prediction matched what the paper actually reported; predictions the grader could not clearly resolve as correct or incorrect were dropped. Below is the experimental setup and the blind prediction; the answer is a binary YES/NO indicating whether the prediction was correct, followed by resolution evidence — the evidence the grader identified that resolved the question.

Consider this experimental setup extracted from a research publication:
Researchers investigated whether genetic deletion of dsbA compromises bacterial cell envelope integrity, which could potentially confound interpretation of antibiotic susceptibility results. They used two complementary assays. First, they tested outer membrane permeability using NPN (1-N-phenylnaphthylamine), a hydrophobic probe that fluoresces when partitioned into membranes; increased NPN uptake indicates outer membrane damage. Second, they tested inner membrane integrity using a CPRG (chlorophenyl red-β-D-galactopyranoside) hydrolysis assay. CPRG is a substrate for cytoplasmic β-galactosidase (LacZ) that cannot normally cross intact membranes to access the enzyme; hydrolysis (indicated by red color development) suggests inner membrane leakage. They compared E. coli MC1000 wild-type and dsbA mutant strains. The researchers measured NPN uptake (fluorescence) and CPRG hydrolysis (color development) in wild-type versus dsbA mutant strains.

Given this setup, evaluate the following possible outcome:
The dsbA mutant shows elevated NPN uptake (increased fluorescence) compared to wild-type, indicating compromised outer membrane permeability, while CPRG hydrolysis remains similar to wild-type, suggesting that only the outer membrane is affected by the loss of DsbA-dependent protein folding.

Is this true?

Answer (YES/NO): NO